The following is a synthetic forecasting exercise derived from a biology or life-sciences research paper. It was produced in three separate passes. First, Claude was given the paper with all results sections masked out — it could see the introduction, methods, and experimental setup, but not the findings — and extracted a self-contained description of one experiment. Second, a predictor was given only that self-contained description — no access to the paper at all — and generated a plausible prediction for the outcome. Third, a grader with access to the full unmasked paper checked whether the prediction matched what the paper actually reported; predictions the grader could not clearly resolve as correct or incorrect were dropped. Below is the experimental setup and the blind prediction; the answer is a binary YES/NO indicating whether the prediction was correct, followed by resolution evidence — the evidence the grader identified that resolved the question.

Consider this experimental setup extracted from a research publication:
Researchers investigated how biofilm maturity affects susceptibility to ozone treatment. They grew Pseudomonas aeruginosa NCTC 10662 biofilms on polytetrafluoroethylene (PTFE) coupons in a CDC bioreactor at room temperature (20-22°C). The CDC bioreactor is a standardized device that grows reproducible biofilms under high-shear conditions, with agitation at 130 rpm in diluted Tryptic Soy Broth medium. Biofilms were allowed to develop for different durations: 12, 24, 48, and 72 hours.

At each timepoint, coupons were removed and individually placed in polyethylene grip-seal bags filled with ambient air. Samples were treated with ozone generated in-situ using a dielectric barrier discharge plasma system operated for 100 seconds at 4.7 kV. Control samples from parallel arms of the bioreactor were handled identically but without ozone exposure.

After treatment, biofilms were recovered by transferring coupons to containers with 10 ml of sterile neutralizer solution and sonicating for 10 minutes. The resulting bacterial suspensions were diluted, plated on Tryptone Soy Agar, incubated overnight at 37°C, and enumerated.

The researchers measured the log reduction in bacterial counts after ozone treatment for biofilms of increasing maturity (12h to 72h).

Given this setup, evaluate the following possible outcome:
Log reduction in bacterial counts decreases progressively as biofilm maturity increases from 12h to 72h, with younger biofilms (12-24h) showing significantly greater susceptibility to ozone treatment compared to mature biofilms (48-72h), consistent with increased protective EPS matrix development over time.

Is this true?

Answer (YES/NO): NO